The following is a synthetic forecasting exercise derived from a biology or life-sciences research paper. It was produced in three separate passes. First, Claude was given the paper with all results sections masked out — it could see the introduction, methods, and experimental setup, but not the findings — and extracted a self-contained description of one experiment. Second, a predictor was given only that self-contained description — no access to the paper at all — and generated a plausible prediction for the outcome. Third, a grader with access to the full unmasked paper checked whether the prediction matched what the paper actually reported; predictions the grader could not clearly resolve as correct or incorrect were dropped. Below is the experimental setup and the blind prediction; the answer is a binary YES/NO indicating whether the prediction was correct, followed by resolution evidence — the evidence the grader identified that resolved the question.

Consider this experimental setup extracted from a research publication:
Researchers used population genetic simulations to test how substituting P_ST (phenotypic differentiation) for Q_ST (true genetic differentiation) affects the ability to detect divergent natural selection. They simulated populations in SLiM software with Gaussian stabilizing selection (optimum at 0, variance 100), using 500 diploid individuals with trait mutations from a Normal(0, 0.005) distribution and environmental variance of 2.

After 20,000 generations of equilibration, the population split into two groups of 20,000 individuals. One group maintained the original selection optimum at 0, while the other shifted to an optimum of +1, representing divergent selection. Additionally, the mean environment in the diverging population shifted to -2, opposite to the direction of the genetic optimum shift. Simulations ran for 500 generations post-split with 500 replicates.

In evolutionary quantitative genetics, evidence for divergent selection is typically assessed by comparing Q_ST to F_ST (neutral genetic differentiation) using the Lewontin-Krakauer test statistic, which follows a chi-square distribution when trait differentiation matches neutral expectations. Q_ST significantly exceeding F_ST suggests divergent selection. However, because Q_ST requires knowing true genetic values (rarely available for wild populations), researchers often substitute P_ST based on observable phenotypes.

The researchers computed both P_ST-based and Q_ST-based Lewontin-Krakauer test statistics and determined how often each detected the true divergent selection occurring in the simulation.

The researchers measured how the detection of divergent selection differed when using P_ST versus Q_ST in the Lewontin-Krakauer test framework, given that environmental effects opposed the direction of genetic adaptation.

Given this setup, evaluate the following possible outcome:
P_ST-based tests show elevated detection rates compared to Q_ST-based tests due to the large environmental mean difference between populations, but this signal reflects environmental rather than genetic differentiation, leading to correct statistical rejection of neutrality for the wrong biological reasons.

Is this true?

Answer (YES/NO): NO